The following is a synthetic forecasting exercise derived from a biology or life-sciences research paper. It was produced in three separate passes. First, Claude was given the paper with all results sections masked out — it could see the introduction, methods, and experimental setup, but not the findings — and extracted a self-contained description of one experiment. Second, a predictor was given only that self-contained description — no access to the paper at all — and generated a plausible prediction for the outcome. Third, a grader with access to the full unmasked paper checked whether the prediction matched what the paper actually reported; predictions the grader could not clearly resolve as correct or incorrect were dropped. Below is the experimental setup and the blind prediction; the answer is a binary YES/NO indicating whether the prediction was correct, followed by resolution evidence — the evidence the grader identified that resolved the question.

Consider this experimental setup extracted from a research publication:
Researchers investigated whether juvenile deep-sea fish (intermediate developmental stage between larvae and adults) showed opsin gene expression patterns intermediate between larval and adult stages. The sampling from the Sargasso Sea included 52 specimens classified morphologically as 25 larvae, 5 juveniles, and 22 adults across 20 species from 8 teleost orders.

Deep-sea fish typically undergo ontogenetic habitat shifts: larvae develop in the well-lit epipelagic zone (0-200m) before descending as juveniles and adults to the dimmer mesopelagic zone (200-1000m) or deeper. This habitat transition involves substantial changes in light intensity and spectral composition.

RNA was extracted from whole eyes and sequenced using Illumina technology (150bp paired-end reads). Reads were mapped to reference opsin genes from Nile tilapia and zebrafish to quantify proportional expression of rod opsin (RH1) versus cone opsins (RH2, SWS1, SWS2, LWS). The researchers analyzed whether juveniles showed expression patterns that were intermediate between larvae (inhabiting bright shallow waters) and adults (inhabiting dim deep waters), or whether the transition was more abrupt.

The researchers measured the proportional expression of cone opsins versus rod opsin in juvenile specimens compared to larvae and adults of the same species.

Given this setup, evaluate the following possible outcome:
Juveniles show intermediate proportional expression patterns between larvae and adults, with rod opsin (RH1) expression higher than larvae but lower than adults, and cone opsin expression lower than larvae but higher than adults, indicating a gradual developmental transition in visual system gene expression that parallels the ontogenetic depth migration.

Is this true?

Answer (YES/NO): NO